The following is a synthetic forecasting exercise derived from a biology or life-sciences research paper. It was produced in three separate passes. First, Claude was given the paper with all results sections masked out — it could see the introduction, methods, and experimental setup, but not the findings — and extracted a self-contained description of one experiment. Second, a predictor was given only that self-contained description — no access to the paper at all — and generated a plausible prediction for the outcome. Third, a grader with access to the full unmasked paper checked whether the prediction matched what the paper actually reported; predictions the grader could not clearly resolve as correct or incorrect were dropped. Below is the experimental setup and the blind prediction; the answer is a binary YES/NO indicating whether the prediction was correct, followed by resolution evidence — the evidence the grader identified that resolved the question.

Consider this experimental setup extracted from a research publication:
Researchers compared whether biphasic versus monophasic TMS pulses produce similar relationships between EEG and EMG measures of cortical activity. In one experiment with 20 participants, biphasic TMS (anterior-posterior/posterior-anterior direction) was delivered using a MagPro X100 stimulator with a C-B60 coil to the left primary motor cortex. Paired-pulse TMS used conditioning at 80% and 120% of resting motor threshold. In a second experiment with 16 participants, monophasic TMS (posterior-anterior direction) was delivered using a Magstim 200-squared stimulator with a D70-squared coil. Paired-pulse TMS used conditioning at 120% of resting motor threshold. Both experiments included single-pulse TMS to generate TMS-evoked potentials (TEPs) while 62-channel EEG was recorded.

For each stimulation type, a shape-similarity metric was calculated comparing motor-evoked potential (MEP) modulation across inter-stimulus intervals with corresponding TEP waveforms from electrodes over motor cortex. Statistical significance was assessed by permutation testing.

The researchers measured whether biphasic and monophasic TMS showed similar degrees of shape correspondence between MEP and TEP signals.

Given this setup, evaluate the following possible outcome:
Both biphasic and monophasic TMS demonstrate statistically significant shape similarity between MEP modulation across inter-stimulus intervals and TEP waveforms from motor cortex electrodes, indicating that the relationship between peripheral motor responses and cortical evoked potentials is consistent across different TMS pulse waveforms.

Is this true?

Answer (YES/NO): YES